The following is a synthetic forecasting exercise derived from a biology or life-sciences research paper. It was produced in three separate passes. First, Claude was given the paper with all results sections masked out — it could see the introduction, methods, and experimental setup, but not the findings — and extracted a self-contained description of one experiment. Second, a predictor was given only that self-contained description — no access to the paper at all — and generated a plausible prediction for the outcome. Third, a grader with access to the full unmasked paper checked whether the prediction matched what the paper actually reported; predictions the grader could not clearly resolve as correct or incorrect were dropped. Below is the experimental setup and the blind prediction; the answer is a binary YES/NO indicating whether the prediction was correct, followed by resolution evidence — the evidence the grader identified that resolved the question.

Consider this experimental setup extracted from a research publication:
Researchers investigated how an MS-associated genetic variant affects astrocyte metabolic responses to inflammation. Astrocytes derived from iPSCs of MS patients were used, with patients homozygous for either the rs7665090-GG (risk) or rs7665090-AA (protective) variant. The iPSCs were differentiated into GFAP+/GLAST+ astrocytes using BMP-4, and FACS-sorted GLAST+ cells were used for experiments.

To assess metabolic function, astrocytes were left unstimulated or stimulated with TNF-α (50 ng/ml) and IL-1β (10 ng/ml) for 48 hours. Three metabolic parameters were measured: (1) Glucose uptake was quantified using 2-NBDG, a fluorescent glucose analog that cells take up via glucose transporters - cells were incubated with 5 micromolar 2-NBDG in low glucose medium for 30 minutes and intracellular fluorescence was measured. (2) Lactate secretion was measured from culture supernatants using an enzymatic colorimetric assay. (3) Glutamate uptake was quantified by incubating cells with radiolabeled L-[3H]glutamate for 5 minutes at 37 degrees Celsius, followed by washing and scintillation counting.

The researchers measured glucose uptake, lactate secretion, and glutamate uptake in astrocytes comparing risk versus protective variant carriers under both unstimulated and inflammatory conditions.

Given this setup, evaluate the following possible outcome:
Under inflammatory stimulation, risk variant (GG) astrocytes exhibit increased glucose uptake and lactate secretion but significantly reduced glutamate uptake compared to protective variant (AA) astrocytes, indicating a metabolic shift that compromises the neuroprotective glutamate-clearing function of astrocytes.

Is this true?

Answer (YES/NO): NO